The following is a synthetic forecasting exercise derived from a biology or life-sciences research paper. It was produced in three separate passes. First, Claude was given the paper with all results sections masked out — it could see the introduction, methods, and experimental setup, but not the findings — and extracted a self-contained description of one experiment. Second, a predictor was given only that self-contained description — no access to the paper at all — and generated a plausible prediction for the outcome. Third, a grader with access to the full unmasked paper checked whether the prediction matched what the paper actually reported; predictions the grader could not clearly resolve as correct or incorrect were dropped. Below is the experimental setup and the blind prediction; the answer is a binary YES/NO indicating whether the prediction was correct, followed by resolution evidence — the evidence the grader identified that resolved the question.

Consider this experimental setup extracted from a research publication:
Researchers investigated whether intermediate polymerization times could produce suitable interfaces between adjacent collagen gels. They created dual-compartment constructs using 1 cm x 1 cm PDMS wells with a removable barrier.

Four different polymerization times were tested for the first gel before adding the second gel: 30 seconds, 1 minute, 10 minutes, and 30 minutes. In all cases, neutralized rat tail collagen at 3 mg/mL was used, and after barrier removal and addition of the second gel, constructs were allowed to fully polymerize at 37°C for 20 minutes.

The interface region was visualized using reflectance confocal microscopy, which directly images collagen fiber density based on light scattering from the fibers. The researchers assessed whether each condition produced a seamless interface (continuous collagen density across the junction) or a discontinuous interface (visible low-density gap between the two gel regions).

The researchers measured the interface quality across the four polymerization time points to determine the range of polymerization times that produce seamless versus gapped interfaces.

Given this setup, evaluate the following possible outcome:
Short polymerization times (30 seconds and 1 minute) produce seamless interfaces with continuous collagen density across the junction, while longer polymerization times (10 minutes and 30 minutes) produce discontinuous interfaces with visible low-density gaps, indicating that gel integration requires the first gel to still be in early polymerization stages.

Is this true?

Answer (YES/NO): NO